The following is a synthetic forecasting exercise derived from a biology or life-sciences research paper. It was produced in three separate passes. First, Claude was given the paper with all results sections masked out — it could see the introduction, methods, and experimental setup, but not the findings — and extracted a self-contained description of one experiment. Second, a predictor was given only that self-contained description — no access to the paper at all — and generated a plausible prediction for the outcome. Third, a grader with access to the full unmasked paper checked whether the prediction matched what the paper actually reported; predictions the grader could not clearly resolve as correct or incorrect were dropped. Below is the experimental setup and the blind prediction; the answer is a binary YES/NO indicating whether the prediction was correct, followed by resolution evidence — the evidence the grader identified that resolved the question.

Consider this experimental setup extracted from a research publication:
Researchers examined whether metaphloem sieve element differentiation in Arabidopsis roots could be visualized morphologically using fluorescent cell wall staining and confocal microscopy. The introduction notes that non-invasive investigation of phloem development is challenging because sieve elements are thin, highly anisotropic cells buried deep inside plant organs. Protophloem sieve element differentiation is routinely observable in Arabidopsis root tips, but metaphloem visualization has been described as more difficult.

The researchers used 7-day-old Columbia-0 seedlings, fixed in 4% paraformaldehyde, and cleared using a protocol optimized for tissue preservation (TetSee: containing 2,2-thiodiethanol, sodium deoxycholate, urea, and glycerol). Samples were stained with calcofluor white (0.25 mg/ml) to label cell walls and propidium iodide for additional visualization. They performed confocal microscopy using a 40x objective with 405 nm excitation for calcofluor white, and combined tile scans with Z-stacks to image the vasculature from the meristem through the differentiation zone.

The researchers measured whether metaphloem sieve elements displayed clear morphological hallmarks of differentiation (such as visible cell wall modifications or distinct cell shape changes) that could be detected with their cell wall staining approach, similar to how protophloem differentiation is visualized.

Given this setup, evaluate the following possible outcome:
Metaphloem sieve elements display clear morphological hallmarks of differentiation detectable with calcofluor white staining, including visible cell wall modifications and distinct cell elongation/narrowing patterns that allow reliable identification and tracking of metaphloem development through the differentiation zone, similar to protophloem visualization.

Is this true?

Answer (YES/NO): YES